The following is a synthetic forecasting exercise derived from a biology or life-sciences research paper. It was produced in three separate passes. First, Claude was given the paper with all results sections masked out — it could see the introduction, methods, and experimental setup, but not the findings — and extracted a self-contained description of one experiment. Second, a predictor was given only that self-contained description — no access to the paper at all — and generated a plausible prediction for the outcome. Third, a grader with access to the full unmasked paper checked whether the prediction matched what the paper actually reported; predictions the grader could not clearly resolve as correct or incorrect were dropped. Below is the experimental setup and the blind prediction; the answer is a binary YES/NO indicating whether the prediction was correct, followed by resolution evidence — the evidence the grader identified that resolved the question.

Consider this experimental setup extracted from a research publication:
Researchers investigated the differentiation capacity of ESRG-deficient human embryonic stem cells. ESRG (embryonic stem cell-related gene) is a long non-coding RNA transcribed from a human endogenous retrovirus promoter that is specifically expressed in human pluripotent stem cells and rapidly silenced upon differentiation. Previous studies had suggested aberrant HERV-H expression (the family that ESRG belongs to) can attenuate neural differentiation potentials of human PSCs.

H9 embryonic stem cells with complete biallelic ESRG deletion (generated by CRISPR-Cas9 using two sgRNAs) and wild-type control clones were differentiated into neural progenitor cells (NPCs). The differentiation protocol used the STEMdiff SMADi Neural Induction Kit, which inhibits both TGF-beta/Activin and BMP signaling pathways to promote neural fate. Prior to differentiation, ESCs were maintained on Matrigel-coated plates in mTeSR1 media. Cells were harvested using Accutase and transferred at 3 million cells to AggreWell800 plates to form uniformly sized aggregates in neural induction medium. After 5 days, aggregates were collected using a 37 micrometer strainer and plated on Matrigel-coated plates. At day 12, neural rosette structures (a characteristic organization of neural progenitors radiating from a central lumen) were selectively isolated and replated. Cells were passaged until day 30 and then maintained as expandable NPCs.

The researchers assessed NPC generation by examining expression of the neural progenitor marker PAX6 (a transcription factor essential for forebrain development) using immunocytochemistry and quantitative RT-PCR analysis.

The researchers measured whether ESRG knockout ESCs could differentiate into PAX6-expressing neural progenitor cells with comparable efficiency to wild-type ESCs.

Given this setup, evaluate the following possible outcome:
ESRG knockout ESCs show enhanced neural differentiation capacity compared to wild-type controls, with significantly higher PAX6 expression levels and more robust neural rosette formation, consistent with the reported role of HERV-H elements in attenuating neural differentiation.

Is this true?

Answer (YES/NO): NO